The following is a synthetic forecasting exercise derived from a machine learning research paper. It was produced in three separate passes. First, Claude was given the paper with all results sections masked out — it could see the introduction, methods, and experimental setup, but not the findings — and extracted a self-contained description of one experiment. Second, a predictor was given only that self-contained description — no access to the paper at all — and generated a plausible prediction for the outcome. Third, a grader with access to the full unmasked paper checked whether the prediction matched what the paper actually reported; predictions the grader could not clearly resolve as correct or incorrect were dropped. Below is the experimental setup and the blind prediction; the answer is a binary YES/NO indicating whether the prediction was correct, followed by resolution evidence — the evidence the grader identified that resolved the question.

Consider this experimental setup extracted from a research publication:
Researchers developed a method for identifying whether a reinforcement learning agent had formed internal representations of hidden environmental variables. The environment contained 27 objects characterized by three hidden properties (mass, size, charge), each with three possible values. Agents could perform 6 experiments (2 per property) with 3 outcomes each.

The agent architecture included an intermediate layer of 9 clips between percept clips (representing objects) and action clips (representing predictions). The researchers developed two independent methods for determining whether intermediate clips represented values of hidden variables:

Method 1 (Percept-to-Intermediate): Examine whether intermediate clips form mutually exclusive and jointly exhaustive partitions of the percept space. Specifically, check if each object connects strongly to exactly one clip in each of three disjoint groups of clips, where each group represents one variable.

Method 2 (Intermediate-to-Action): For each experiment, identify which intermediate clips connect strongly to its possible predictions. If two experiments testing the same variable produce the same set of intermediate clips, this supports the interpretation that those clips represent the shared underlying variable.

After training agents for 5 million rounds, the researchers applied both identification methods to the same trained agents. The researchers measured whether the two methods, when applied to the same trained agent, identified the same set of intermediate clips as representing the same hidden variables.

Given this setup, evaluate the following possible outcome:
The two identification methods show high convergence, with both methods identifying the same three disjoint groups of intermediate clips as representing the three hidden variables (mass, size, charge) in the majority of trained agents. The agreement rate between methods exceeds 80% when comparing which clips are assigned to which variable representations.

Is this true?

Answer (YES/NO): NO